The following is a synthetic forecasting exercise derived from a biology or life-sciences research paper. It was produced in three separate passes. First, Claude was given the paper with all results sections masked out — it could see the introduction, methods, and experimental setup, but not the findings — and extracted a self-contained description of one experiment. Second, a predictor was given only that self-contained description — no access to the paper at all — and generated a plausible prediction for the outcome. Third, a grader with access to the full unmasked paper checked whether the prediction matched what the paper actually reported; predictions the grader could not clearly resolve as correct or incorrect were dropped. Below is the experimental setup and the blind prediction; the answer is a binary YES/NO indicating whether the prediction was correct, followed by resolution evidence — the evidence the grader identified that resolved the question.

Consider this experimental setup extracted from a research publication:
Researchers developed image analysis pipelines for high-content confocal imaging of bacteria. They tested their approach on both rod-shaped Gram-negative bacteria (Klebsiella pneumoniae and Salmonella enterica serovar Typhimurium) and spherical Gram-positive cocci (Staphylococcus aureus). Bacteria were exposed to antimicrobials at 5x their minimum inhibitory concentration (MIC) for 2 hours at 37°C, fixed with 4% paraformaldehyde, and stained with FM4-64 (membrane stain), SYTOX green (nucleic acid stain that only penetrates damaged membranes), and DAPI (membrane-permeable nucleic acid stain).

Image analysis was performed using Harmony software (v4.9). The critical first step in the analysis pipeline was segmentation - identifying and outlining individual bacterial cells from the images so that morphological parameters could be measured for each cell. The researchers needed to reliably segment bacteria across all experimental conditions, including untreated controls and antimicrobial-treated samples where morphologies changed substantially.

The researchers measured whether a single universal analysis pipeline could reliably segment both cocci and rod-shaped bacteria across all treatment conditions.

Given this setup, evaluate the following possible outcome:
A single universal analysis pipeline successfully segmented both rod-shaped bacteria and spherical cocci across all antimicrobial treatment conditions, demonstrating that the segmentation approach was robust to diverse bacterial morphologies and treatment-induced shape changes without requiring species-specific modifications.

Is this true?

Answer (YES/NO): NO